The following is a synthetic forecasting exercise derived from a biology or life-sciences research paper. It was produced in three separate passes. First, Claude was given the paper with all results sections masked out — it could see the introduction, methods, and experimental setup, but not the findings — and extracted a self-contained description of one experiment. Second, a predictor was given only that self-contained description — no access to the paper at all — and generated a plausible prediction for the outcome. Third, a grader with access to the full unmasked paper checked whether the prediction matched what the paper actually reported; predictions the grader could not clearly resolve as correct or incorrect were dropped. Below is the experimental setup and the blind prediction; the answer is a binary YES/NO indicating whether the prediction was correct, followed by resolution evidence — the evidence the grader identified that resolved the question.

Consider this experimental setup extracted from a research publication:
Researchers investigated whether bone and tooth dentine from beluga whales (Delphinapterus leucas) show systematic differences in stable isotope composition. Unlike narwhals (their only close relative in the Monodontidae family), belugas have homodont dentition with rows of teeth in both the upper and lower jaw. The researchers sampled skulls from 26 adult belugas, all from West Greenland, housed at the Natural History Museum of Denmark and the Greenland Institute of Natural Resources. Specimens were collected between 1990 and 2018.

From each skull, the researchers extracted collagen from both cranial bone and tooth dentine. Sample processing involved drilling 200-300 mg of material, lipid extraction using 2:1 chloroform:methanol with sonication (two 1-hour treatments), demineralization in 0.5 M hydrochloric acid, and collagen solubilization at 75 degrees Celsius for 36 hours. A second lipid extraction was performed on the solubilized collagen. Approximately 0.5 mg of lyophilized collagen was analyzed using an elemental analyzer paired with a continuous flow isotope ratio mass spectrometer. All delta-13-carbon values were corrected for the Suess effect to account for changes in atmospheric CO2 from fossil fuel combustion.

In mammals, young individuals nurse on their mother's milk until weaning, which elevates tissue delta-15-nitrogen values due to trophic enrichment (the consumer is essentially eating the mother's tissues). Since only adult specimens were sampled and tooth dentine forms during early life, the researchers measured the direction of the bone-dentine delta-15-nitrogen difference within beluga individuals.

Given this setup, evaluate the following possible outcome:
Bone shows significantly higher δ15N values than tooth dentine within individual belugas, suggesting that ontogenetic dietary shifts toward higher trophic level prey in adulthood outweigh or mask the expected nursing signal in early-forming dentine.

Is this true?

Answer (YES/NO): NO